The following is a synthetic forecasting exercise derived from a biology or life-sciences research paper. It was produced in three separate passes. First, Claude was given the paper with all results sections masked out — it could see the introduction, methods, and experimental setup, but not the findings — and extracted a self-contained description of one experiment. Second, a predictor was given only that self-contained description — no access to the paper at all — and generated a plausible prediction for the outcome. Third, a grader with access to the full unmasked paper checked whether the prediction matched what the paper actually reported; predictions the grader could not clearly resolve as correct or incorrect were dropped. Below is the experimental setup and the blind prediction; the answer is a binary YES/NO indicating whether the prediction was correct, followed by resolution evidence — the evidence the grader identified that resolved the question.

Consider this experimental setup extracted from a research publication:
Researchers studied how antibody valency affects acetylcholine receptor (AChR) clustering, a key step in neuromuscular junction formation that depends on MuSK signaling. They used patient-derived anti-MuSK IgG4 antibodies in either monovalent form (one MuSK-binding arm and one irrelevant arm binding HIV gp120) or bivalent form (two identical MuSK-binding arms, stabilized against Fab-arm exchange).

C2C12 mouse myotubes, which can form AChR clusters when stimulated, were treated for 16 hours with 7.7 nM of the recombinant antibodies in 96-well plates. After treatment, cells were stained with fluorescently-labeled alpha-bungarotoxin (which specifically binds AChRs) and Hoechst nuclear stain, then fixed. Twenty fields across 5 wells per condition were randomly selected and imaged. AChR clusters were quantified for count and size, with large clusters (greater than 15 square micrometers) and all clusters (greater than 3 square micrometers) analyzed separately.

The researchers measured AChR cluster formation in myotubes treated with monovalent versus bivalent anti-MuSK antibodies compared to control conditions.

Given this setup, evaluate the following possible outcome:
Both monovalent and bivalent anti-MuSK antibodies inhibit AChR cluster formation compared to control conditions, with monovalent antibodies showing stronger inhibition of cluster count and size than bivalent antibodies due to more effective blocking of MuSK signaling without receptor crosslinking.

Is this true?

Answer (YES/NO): NO